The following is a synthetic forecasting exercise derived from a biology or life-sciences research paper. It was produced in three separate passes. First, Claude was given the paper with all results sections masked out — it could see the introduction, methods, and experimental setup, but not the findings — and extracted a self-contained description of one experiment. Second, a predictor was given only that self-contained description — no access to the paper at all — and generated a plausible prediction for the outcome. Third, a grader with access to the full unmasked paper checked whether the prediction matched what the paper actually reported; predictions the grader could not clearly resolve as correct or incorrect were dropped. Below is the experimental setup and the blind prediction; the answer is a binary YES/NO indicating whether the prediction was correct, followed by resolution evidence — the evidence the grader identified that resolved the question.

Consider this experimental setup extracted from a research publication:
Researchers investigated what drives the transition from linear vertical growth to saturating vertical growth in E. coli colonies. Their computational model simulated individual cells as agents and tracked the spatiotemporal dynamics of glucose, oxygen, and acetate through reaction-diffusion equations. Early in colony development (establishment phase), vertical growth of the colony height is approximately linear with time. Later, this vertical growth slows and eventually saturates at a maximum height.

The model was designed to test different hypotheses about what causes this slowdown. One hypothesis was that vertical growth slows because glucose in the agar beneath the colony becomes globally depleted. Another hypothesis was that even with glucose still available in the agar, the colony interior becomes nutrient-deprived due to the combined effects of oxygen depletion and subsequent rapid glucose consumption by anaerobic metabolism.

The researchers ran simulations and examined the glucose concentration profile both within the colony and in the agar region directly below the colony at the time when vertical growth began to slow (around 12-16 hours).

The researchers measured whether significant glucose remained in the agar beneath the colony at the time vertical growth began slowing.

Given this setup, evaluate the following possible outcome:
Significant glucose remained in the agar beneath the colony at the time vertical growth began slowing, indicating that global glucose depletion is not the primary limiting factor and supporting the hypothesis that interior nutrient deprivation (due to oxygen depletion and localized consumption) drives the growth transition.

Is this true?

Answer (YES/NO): YES